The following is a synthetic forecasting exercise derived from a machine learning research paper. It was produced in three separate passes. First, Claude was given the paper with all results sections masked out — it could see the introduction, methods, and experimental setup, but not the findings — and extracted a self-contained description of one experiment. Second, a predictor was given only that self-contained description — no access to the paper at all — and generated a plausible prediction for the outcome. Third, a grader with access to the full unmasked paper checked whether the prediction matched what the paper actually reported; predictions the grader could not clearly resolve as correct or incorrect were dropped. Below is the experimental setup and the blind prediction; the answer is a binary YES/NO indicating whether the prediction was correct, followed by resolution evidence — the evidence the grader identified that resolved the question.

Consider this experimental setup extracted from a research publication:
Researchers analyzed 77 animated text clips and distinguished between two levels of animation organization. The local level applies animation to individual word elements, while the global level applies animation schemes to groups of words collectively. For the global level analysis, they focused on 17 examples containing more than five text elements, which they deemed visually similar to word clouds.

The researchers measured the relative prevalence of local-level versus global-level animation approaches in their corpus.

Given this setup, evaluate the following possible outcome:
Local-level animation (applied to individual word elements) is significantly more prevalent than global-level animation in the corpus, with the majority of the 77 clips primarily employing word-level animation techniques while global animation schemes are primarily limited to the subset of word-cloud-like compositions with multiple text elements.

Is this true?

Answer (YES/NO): YES